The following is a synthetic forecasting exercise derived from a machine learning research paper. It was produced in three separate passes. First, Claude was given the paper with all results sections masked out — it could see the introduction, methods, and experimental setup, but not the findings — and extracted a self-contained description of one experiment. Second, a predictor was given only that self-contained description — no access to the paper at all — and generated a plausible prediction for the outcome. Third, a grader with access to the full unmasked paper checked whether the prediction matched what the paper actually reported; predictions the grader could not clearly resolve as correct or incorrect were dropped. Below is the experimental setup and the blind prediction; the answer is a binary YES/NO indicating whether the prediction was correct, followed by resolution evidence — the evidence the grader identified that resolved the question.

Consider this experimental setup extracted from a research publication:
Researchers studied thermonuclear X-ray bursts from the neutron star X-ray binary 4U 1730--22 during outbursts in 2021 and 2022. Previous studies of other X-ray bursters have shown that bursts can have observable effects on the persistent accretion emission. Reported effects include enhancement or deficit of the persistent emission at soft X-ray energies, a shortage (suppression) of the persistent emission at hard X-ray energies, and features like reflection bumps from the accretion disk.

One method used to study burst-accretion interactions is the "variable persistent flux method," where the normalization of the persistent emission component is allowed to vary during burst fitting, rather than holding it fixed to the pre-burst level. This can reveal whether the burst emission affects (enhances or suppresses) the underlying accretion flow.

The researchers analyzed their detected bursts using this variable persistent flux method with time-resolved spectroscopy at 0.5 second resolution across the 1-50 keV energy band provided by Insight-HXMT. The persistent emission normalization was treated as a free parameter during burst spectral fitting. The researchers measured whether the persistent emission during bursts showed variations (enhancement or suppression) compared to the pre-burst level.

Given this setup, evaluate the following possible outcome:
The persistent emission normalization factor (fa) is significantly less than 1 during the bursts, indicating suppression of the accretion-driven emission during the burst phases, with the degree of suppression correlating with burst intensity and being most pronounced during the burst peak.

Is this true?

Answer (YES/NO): NO